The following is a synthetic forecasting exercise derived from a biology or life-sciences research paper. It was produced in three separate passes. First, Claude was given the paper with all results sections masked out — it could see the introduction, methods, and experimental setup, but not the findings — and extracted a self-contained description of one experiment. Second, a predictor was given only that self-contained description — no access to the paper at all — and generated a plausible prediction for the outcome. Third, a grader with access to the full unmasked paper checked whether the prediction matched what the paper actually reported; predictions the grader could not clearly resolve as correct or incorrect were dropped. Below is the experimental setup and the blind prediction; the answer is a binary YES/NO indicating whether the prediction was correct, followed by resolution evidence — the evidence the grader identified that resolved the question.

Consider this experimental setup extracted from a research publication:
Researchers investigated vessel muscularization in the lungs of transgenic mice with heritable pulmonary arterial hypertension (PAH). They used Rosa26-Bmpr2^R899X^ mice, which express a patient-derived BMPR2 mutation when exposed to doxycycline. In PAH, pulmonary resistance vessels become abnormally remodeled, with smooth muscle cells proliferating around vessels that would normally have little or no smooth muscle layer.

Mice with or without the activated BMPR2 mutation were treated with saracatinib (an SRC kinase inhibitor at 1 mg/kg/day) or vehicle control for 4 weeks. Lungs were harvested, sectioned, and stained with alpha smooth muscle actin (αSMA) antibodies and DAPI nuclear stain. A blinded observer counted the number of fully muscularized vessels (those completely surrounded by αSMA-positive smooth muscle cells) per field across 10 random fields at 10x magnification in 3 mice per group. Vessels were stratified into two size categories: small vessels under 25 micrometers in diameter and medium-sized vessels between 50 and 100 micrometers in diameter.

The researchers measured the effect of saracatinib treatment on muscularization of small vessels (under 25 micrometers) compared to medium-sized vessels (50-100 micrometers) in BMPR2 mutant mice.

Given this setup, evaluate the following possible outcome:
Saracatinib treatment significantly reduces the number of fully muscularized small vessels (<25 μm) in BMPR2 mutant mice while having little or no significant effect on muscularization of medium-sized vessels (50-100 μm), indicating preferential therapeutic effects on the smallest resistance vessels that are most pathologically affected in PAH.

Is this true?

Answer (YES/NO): NO